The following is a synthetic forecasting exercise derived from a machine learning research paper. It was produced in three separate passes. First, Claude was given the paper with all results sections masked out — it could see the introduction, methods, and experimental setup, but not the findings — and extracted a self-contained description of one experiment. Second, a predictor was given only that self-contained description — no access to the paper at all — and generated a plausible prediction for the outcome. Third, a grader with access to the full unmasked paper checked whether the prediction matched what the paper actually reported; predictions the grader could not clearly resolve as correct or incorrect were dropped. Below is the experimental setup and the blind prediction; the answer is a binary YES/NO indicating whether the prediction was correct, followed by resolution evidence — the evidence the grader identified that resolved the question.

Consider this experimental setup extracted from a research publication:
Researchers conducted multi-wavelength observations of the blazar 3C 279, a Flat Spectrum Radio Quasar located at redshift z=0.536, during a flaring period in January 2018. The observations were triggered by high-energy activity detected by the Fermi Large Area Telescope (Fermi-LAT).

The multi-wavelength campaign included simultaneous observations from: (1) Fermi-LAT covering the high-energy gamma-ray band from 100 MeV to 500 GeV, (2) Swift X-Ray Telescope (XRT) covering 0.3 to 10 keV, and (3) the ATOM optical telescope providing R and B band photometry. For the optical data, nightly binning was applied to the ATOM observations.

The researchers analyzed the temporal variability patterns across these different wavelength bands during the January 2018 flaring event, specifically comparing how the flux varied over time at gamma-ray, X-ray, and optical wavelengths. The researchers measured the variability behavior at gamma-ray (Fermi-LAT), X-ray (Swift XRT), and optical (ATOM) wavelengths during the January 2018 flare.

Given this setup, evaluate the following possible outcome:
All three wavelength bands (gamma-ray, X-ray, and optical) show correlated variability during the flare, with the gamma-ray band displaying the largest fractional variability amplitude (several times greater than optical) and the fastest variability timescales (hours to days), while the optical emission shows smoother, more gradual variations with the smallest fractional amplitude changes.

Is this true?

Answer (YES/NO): NO